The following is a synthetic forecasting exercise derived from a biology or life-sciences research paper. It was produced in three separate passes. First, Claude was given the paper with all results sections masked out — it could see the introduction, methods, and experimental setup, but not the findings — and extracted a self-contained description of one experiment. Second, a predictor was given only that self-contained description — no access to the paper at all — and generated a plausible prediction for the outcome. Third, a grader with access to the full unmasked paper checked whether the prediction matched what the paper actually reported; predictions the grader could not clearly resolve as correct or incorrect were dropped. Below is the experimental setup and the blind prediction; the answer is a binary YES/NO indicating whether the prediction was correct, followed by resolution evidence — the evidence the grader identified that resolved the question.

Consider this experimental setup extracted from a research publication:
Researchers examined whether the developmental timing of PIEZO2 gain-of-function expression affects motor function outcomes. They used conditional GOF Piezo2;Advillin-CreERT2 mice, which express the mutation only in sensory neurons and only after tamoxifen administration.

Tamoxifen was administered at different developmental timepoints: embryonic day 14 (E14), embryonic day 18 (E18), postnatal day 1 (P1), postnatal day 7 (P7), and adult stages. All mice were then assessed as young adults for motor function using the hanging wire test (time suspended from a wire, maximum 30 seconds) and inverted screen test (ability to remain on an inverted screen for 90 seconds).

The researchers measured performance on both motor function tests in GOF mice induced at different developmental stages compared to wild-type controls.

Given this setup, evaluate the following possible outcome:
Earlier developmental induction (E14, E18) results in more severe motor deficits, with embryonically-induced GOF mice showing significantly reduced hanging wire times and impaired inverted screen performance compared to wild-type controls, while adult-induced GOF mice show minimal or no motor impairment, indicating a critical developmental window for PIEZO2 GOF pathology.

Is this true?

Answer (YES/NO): YES